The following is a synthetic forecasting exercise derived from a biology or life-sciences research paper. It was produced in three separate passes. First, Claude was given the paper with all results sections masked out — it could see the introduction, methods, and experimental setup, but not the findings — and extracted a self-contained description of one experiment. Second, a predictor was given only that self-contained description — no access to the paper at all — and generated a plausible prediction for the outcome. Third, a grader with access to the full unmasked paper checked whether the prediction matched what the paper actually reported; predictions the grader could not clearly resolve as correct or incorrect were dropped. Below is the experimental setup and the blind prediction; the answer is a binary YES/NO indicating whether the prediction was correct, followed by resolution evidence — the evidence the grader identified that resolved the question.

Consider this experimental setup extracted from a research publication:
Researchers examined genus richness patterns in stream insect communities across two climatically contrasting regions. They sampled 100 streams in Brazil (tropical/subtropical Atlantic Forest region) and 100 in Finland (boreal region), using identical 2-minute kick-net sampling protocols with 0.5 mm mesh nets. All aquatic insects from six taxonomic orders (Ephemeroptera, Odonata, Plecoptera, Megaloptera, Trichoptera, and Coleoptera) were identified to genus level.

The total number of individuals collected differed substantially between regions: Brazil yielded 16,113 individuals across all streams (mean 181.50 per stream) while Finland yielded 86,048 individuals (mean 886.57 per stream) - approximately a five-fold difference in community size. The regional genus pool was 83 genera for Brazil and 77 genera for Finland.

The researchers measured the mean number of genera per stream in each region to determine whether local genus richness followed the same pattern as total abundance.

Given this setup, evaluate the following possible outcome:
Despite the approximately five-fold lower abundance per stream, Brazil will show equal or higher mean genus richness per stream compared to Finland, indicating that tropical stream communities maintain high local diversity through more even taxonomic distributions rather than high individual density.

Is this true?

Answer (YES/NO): YES